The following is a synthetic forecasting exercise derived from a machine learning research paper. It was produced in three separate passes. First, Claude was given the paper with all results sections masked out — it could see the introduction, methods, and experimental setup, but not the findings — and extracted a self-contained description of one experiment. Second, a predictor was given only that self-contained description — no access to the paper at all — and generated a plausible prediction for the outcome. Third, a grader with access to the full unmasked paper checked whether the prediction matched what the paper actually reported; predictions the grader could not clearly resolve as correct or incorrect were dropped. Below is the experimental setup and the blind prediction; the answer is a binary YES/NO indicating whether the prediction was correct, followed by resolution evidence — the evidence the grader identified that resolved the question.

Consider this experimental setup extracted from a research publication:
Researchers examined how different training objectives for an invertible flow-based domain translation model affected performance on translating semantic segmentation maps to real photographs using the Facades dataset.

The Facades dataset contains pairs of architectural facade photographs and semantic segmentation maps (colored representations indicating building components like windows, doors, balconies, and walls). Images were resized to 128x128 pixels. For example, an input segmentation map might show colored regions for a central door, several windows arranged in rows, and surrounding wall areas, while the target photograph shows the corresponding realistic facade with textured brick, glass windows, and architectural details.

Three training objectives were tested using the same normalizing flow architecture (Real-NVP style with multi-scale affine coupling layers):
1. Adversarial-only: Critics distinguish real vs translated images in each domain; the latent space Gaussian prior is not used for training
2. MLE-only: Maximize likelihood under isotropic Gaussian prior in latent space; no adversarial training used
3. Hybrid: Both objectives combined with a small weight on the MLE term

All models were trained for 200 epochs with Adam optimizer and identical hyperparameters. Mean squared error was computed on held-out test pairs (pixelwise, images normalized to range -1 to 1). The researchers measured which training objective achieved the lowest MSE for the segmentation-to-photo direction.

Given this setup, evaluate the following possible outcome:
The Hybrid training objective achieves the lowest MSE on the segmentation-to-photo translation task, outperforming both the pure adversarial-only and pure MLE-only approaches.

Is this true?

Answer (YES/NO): YES